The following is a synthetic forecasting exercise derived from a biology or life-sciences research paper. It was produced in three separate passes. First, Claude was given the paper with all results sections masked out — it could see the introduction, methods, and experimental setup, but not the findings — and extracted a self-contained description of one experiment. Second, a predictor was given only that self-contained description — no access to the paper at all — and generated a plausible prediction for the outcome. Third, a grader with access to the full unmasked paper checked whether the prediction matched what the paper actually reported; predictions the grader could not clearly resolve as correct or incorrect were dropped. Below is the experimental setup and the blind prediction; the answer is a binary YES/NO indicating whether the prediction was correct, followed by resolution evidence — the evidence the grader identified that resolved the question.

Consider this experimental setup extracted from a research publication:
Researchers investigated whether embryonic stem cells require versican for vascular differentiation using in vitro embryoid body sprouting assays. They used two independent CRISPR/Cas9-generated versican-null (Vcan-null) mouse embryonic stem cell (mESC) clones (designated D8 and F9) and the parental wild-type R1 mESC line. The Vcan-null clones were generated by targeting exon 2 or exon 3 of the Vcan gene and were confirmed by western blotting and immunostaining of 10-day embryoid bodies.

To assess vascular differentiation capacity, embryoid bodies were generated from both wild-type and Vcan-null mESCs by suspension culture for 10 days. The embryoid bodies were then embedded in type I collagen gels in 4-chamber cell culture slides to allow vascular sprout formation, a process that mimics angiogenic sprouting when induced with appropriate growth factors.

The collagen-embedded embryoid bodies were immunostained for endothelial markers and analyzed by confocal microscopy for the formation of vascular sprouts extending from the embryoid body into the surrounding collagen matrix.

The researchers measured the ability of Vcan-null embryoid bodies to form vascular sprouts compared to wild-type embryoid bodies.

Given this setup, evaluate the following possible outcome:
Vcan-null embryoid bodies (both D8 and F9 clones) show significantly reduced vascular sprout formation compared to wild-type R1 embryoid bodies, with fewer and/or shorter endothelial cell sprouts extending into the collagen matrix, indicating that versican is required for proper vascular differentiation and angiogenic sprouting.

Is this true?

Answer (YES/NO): YES